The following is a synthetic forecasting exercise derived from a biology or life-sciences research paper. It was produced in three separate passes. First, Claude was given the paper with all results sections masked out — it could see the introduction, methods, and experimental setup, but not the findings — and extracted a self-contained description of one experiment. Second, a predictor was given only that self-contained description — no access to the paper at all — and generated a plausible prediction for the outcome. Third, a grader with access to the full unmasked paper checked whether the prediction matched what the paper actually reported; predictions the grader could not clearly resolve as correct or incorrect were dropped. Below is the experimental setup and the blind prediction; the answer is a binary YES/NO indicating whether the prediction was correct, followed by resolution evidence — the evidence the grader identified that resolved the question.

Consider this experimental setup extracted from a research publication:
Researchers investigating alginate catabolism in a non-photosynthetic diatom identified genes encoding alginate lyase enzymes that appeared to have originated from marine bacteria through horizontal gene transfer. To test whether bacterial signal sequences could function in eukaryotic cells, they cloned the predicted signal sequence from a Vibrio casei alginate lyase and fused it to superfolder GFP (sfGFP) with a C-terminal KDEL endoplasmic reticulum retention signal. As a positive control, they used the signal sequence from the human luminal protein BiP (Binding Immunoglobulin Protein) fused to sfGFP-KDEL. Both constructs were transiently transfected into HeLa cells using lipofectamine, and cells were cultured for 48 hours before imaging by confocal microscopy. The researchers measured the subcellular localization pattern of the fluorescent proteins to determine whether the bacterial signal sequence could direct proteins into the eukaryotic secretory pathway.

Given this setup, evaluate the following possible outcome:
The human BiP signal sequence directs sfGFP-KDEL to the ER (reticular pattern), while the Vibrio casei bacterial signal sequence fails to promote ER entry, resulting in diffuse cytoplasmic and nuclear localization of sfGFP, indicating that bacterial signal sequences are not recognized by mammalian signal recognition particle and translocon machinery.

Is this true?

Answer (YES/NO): NO